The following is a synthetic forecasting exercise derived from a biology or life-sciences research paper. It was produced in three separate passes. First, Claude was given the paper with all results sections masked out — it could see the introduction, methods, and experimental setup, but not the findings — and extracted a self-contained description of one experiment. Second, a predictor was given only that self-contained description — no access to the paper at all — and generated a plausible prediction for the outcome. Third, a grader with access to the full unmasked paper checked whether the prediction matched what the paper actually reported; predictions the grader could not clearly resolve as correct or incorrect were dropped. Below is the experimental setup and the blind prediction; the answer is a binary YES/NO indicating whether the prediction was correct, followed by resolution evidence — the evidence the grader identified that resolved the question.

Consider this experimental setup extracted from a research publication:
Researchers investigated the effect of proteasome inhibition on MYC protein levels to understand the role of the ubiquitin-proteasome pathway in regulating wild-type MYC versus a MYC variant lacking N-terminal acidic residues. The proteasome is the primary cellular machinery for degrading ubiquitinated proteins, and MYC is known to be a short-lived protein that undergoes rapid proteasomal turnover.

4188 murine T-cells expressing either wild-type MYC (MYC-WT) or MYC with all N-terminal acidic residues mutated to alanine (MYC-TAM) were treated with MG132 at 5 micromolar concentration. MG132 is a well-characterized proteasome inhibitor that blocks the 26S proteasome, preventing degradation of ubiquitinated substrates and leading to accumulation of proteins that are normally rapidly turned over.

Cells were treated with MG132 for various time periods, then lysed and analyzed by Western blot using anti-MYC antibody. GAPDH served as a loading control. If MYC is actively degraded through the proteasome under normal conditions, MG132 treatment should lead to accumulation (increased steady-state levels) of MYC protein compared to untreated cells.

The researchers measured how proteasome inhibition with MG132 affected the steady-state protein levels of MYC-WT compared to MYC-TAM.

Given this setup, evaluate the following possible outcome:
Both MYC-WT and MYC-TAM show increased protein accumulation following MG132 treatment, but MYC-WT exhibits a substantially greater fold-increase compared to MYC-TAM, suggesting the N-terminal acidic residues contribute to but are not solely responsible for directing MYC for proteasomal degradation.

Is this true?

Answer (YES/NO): NO